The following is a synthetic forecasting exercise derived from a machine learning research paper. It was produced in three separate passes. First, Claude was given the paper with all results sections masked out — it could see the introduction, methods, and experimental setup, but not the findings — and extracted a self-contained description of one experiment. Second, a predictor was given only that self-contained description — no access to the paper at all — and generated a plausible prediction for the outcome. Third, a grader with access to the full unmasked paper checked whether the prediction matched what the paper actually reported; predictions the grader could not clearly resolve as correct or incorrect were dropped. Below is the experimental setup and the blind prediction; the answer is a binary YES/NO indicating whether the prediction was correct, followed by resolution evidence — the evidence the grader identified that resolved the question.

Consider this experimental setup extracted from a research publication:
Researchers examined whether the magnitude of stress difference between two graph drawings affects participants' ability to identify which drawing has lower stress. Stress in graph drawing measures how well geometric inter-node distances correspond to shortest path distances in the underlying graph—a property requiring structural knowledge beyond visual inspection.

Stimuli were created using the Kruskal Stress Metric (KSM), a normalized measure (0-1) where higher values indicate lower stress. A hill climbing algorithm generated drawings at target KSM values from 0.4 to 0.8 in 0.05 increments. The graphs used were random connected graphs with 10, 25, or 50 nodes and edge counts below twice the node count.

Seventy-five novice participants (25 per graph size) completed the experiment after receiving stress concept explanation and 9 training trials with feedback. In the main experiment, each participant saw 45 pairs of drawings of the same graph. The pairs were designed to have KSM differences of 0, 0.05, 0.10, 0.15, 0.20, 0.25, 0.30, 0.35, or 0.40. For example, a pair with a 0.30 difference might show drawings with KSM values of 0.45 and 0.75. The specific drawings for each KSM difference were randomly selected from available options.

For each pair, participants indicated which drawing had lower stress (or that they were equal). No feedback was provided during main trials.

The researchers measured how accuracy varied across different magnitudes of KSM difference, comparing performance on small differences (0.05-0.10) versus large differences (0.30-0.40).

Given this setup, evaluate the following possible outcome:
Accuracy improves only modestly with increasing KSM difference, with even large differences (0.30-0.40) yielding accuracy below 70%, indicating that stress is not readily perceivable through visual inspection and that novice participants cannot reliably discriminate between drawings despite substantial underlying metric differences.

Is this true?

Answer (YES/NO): NO